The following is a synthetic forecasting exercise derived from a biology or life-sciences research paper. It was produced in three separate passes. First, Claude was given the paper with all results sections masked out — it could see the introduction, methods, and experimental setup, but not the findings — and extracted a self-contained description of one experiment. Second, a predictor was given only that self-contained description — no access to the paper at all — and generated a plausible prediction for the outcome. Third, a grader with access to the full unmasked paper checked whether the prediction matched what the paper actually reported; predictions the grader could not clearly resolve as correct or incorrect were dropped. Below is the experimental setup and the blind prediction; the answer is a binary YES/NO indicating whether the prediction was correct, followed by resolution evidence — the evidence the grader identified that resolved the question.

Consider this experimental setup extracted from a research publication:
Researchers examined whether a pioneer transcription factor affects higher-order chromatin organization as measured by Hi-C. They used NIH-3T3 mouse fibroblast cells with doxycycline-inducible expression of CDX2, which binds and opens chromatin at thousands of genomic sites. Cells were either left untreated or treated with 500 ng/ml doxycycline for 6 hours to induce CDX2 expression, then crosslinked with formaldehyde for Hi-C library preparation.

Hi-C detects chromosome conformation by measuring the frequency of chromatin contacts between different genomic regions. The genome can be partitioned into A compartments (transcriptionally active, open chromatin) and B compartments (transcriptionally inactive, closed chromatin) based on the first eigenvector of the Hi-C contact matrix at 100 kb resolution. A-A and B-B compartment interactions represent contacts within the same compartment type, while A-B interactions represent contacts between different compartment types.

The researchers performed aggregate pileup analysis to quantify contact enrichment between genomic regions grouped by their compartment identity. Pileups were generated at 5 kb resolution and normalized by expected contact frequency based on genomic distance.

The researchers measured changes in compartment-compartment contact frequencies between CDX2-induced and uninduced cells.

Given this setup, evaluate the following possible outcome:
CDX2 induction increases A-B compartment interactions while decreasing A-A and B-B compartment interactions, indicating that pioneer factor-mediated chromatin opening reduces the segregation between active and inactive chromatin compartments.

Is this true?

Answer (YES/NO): NO